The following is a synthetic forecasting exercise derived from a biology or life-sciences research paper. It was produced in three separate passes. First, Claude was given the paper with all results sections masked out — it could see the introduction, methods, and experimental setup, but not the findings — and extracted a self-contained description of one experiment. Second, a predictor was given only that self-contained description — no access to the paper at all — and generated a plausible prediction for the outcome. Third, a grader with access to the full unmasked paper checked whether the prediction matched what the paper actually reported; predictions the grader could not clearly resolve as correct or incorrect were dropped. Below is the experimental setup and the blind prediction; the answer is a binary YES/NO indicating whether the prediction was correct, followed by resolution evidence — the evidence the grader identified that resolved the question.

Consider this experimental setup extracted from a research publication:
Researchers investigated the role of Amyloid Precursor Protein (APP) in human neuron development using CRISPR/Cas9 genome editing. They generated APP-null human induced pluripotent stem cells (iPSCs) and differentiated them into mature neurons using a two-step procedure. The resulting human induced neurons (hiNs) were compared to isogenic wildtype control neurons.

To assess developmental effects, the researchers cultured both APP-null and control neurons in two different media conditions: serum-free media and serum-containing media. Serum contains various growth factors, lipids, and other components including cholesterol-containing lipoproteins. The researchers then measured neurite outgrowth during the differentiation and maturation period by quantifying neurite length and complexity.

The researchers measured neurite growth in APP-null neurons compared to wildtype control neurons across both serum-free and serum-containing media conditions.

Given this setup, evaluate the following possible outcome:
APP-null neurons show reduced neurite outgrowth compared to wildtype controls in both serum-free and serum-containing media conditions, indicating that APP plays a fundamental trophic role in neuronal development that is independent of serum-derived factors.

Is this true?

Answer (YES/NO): NO